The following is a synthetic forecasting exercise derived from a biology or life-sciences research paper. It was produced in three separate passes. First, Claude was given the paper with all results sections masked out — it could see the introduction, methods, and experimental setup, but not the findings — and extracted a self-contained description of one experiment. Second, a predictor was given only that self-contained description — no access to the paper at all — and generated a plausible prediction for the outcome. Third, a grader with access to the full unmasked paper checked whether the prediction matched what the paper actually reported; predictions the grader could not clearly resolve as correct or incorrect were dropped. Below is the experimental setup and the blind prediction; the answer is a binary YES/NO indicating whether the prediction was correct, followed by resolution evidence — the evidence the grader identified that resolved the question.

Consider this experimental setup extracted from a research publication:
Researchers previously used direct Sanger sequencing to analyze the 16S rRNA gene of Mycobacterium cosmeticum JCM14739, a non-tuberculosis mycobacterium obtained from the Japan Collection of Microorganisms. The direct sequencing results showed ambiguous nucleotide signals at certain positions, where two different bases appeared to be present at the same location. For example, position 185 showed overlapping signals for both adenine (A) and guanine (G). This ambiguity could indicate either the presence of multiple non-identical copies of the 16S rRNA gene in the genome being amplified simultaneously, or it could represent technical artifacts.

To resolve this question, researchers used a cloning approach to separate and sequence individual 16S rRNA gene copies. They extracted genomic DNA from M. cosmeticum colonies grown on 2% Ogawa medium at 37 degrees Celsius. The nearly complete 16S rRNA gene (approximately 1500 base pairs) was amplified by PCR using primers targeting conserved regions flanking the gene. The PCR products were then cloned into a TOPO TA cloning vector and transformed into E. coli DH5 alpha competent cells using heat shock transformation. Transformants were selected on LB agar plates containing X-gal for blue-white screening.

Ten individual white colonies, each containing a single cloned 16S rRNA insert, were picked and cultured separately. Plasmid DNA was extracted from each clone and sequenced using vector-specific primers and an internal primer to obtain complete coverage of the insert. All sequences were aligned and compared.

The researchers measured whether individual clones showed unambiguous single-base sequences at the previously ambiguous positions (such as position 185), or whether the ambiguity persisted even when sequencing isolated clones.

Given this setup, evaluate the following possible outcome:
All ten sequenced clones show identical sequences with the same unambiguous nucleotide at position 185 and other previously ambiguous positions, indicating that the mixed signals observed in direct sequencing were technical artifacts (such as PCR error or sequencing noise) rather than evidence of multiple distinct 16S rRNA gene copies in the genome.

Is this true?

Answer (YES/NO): NO